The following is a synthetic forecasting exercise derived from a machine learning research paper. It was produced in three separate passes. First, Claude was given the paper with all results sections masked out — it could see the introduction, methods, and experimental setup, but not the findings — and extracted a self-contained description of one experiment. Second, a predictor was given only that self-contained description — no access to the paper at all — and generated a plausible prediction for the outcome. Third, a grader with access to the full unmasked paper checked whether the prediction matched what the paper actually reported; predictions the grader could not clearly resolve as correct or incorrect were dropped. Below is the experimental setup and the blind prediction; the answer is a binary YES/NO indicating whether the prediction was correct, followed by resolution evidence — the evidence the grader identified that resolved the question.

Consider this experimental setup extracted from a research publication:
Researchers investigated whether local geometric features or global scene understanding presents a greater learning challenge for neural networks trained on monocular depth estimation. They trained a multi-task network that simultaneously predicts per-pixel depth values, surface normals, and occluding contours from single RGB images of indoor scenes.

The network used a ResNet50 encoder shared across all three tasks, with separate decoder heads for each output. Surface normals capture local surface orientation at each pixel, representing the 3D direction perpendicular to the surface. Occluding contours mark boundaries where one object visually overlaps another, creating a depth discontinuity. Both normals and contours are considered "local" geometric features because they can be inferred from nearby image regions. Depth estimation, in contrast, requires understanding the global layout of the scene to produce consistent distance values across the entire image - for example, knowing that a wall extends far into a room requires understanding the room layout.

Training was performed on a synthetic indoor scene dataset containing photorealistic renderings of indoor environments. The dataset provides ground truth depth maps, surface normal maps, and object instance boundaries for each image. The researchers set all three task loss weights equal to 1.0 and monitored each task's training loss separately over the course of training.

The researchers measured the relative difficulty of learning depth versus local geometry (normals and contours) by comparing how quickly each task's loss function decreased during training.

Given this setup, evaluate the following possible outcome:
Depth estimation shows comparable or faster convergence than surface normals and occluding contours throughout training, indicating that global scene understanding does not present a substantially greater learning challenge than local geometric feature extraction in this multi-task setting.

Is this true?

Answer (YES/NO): NO